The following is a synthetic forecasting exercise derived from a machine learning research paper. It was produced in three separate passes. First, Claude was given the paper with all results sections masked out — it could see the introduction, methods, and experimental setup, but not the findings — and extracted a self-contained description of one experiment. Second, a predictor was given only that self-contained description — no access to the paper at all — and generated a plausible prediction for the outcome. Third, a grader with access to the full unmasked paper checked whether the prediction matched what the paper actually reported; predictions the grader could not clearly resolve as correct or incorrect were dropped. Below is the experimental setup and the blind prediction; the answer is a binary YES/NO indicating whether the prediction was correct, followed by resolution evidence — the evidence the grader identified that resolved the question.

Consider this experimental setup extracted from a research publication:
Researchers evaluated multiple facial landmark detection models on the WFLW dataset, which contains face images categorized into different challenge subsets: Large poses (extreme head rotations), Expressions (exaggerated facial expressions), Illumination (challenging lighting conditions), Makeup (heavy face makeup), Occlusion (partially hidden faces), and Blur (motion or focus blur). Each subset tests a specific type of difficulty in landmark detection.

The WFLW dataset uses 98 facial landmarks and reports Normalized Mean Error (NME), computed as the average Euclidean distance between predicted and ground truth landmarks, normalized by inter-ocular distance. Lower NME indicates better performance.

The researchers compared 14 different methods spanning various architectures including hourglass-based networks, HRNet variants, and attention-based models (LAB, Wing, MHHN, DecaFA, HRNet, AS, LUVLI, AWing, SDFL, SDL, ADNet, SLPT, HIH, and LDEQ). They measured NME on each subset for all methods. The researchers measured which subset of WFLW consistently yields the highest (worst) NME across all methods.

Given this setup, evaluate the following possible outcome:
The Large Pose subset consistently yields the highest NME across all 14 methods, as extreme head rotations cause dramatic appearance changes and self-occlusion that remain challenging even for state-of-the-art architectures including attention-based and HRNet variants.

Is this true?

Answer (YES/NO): YES